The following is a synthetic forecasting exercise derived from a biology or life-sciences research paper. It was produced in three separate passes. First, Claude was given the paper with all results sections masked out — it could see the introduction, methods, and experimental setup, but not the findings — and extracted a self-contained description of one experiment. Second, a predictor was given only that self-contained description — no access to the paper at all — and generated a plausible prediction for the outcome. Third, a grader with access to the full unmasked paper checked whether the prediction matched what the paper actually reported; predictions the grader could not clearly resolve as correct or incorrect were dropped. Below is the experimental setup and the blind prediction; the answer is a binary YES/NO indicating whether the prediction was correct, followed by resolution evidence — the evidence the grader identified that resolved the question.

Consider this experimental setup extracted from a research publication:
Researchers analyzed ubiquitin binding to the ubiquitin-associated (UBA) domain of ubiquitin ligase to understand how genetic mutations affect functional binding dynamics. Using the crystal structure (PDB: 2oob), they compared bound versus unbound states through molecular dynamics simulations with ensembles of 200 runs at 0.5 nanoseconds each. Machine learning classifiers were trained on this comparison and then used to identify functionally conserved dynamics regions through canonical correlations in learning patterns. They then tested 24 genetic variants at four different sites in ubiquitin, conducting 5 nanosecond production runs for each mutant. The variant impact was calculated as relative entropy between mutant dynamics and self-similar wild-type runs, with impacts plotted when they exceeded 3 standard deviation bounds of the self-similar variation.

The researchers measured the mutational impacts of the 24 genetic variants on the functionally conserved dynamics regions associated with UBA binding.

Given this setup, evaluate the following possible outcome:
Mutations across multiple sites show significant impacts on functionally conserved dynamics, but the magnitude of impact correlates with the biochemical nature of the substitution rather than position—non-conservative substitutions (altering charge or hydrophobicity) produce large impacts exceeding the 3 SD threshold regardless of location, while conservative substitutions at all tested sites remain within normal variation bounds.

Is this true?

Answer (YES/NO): NO